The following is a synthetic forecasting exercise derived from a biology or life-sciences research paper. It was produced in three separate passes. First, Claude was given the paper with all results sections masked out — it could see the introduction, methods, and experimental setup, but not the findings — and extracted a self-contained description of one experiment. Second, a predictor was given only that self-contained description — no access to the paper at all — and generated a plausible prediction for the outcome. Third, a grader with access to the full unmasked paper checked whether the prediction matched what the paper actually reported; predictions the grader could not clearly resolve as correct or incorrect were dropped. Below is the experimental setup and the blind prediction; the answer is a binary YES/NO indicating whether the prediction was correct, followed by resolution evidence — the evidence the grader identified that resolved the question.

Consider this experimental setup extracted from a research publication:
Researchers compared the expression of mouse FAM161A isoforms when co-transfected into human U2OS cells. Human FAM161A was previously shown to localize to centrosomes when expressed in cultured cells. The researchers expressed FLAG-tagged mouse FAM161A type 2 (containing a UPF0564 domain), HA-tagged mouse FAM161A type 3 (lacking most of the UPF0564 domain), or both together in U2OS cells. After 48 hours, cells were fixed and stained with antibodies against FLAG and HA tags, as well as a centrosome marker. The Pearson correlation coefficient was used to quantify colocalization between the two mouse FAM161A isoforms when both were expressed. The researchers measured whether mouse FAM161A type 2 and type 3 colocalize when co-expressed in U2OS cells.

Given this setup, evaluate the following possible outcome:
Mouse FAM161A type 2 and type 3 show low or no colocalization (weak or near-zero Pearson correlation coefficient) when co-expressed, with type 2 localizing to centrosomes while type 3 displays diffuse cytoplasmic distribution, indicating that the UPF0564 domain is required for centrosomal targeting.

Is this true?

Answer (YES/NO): NO